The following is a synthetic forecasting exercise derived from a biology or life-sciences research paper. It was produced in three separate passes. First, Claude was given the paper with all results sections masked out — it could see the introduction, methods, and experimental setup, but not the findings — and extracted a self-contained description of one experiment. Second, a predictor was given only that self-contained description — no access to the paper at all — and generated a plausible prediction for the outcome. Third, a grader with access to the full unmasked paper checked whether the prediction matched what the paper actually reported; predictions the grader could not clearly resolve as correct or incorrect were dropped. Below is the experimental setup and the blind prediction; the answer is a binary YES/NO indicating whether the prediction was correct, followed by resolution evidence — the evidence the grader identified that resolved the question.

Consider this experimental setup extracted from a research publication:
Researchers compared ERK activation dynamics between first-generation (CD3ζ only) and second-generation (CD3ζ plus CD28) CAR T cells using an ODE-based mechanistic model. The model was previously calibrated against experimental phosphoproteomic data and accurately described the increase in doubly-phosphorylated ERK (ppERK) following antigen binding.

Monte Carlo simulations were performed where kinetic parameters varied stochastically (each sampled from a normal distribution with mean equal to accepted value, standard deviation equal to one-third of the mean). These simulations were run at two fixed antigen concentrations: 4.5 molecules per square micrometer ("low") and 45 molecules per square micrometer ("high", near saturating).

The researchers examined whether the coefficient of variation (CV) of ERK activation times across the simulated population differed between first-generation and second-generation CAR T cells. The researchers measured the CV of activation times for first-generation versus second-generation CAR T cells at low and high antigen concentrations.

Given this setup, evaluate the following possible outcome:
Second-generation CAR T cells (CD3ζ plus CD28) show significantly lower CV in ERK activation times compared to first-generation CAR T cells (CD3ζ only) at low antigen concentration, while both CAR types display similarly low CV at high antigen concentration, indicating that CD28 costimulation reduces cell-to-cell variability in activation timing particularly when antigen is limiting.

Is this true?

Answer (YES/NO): NO